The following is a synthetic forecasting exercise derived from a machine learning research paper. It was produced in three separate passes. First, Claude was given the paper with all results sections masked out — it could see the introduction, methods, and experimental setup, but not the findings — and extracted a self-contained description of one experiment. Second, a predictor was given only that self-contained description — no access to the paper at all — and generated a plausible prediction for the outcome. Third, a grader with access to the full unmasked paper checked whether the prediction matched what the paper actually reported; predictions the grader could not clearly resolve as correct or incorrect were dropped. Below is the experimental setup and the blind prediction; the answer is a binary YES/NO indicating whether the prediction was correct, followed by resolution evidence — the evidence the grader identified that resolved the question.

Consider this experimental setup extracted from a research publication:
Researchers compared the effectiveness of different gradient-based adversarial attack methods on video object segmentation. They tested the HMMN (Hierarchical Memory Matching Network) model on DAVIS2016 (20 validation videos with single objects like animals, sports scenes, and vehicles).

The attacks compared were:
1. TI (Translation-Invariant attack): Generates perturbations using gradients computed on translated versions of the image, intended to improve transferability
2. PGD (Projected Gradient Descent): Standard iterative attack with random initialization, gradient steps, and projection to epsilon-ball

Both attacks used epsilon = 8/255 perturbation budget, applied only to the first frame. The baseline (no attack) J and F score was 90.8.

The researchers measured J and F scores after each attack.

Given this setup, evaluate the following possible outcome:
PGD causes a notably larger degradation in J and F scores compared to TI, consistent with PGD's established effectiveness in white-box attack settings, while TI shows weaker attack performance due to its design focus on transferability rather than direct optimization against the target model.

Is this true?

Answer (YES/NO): YES